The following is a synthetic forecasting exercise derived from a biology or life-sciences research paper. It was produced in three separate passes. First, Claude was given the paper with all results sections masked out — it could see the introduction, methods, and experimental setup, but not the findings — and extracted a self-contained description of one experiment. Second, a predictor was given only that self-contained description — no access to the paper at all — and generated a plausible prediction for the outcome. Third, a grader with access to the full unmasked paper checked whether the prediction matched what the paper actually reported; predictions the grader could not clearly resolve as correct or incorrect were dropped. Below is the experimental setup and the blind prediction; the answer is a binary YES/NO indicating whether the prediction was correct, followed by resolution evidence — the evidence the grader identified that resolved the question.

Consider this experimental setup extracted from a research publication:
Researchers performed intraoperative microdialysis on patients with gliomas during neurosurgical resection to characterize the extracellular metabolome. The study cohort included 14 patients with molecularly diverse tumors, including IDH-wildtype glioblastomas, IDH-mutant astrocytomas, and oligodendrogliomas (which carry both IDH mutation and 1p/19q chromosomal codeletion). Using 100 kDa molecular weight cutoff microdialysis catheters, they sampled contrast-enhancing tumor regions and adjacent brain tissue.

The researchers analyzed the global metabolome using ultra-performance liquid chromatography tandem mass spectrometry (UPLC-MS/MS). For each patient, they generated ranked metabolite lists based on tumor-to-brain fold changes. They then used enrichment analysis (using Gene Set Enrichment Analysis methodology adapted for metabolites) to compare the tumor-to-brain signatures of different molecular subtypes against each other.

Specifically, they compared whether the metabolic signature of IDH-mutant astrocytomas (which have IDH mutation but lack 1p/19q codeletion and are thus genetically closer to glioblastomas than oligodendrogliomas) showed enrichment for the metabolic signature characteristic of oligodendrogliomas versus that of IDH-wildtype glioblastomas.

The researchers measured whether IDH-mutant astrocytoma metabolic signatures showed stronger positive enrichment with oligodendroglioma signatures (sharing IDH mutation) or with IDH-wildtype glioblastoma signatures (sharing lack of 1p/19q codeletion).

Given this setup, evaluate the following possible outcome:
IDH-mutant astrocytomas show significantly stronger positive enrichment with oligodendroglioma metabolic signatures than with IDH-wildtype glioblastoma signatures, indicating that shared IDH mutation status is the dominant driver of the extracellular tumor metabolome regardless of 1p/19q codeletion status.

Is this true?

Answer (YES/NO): NO